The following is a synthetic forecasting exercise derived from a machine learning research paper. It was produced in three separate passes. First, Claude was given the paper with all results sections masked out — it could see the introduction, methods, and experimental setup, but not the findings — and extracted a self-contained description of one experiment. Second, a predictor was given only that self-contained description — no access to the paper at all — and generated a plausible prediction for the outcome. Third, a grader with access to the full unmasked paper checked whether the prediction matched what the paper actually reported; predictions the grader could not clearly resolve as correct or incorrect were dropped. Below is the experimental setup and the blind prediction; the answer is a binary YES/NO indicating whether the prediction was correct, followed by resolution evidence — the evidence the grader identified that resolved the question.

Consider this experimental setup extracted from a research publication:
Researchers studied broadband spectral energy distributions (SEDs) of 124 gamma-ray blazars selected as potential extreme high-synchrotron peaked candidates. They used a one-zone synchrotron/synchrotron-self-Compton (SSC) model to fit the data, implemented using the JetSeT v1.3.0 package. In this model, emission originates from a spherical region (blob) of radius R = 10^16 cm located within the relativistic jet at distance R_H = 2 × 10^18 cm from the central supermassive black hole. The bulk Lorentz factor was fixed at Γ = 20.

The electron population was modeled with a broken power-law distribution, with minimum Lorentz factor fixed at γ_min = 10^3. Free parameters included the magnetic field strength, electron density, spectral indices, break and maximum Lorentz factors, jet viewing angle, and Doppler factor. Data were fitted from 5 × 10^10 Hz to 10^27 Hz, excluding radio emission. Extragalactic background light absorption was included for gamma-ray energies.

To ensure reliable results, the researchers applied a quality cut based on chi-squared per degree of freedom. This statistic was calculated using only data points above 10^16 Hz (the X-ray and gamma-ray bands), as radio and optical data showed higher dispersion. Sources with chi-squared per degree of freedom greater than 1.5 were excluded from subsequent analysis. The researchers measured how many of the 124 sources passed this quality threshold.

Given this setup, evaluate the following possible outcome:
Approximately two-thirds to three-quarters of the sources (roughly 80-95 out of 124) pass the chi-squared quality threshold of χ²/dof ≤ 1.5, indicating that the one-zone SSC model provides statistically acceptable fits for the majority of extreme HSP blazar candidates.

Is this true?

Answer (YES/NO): NO